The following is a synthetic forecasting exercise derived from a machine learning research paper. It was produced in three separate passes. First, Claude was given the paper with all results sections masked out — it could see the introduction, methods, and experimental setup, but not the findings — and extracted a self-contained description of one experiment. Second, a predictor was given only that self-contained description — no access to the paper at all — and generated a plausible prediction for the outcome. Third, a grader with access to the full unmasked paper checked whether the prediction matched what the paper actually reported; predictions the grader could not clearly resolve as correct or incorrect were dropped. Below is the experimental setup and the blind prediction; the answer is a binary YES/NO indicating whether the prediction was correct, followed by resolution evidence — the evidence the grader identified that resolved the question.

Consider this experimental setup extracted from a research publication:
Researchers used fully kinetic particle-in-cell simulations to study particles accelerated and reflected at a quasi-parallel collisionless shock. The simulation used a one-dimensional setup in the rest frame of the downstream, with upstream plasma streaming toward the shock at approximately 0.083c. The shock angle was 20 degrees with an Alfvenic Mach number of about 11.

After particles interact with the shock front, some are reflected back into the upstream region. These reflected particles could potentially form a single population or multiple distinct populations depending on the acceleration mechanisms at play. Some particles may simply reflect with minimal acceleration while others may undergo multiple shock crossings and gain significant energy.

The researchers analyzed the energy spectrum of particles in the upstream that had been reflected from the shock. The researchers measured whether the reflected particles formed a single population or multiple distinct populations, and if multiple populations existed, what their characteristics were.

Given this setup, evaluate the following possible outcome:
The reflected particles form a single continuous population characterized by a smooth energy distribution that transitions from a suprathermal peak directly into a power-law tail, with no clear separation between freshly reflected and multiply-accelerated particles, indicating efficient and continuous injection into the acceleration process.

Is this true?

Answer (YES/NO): NO